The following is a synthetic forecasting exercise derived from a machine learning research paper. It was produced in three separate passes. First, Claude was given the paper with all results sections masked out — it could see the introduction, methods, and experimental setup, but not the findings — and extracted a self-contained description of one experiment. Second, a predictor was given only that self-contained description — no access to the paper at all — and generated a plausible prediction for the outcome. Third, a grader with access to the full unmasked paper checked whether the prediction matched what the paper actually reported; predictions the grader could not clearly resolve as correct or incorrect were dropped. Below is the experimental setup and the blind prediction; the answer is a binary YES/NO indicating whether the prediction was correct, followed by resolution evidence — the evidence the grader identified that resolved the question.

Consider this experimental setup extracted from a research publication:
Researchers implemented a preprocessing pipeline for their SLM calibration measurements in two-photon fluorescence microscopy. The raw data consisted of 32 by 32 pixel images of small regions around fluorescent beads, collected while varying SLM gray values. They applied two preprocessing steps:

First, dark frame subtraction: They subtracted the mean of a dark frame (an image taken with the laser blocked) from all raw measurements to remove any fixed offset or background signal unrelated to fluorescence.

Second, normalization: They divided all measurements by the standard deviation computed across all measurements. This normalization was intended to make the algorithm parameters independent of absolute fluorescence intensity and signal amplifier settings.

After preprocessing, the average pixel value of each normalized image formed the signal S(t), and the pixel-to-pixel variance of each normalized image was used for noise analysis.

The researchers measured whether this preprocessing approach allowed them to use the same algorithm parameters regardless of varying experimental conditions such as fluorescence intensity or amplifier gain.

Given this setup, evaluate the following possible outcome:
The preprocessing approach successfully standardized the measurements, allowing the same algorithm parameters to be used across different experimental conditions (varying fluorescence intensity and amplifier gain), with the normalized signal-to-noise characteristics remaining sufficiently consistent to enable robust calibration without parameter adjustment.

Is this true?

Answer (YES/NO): YES